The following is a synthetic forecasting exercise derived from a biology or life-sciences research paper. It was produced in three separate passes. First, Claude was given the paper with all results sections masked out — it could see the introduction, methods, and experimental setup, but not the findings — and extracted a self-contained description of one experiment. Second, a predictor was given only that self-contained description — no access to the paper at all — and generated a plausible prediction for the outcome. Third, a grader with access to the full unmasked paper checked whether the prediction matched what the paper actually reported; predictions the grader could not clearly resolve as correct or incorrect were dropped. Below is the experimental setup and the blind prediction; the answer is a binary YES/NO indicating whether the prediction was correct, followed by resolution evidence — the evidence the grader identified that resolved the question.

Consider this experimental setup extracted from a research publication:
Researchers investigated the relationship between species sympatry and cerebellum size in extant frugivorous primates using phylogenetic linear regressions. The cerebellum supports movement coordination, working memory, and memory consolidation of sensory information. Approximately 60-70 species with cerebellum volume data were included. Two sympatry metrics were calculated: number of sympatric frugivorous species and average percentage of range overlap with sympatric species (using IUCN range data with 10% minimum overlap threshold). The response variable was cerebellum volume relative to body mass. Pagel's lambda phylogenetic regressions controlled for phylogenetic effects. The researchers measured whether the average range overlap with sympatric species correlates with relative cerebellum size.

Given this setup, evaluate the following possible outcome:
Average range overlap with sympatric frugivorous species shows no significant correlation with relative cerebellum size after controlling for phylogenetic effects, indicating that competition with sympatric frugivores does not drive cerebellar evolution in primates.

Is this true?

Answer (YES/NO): YES